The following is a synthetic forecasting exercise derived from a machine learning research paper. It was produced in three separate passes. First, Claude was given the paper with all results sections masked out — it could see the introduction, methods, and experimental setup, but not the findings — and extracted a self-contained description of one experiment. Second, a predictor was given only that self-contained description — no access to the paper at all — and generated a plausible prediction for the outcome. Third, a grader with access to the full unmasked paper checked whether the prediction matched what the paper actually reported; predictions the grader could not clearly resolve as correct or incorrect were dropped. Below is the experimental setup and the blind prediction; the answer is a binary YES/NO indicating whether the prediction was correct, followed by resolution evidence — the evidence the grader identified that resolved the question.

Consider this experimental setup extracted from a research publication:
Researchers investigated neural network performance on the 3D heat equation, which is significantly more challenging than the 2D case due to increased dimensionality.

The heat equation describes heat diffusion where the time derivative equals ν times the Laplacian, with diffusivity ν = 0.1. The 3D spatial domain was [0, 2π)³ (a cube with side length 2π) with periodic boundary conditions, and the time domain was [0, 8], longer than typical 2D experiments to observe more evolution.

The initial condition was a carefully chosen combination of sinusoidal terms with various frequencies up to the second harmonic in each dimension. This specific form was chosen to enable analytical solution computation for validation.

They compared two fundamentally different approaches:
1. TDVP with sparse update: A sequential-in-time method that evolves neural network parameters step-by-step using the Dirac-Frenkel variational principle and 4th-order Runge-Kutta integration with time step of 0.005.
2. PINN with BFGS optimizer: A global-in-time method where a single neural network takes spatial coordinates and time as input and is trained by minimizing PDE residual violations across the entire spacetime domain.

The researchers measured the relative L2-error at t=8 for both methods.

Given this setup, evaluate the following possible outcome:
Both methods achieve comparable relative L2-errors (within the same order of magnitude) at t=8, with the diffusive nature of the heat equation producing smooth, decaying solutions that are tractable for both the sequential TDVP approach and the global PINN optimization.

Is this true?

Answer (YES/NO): YES